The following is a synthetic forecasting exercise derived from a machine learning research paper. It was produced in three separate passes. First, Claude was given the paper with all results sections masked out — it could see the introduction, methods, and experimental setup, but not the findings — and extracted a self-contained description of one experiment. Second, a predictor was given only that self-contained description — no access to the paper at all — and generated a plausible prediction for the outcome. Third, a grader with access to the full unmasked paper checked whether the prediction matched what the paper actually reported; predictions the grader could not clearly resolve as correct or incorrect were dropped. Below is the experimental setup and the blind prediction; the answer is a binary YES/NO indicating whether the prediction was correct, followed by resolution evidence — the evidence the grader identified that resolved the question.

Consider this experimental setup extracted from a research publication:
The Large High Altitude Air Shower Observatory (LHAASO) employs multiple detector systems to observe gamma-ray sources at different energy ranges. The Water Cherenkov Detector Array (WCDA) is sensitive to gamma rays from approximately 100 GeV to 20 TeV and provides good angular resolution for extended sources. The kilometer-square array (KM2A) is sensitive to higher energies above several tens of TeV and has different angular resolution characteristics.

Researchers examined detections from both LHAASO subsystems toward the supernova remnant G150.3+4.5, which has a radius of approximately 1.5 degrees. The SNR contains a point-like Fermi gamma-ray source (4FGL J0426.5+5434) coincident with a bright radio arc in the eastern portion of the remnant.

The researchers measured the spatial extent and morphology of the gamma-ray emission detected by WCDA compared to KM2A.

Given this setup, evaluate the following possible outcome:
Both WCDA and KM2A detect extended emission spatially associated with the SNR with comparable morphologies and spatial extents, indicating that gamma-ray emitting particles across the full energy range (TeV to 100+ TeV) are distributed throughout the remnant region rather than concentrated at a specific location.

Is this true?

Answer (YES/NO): NO